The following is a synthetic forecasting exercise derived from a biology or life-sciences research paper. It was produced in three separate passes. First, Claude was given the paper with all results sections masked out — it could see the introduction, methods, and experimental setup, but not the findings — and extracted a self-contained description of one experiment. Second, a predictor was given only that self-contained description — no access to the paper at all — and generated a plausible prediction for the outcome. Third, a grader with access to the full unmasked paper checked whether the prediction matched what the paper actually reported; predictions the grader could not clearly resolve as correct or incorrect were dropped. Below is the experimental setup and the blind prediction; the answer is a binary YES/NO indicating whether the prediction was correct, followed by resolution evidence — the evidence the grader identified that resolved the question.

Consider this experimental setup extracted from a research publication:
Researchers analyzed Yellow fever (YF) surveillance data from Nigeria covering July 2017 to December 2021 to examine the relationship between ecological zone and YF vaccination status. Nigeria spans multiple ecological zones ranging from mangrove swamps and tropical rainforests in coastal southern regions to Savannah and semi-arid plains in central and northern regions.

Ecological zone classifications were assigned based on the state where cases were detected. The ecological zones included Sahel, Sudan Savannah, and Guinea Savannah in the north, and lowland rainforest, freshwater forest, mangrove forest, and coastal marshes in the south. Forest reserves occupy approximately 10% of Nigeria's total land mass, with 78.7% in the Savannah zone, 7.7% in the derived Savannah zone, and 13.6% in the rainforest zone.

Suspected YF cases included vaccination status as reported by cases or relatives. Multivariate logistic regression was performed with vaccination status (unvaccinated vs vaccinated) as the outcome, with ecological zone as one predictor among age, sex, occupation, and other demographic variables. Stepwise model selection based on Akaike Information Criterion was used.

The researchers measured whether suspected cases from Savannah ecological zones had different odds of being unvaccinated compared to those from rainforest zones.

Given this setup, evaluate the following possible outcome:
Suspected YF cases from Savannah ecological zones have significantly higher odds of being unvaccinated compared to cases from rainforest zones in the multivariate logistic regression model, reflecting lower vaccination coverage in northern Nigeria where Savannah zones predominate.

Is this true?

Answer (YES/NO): NO